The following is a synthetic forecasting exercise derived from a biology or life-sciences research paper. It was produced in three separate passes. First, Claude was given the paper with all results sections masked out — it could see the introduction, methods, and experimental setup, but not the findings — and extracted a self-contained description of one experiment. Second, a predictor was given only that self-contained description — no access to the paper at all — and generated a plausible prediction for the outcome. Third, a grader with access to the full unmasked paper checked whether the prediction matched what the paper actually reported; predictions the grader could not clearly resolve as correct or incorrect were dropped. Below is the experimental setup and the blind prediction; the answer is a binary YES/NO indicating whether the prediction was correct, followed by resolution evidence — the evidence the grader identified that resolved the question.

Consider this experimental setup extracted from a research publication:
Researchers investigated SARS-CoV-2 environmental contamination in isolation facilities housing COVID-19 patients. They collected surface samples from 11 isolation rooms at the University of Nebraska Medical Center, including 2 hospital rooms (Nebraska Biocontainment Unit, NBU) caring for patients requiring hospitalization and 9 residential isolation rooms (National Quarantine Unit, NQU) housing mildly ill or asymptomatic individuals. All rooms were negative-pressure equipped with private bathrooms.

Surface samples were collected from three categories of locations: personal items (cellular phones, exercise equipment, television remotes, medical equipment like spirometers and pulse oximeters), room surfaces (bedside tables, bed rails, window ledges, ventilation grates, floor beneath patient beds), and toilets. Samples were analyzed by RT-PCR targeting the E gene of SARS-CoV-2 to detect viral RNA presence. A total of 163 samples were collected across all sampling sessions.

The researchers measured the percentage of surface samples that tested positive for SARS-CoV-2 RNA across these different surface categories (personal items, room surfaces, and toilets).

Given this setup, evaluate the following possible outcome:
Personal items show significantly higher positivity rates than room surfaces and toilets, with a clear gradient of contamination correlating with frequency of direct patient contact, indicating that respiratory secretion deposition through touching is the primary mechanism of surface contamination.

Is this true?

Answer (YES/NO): NO